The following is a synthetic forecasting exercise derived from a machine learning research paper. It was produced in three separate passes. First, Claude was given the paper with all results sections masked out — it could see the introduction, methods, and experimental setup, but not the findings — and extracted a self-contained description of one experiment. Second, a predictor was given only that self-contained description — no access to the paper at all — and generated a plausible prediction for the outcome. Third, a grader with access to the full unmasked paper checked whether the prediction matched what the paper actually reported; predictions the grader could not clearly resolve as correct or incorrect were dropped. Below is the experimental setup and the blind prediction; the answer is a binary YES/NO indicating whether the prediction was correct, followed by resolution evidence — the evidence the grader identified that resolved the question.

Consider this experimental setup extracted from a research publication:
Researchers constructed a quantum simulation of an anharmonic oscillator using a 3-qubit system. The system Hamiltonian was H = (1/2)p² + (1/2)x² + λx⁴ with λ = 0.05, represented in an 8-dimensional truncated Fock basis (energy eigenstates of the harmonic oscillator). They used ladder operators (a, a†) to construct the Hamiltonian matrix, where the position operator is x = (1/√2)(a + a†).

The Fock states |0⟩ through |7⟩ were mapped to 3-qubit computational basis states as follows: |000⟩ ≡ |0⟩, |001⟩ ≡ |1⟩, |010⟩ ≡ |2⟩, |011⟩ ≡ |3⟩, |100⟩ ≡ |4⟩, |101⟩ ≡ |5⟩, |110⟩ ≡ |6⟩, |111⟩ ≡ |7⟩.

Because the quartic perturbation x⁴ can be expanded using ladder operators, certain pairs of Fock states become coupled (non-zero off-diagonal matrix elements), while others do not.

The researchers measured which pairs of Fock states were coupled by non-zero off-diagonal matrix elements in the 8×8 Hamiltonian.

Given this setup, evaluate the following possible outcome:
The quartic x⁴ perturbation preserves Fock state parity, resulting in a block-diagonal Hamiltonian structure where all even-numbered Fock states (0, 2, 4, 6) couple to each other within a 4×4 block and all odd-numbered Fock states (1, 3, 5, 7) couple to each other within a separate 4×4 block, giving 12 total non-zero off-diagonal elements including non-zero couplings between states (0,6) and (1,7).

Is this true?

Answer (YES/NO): NO